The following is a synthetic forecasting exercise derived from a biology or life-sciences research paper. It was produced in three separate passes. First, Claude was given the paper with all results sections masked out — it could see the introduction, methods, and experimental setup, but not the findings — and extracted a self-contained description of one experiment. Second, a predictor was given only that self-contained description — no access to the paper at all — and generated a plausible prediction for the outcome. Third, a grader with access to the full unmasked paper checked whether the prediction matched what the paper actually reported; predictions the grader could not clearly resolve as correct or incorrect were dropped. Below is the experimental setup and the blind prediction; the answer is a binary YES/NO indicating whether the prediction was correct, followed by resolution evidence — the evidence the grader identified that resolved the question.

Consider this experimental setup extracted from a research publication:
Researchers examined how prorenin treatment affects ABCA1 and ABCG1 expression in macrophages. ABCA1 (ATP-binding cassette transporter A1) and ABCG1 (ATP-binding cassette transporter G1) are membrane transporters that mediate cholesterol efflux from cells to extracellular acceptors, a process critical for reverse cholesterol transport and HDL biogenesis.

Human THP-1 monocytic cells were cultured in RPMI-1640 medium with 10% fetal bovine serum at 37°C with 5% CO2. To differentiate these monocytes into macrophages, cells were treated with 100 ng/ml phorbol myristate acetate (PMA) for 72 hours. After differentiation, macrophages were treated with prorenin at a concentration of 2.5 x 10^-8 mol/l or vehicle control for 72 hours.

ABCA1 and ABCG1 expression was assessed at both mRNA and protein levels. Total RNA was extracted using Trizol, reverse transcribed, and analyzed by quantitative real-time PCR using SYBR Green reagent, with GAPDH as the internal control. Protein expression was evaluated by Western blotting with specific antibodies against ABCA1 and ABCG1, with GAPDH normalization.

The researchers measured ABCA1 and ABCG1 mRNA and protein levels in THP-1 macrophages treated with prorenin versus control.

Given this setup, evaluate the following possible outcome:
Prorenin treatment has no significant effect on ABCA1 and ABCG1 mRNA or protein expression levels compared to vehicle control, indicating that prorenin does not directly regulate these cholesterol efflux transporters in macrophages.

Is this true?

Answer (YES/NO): NO